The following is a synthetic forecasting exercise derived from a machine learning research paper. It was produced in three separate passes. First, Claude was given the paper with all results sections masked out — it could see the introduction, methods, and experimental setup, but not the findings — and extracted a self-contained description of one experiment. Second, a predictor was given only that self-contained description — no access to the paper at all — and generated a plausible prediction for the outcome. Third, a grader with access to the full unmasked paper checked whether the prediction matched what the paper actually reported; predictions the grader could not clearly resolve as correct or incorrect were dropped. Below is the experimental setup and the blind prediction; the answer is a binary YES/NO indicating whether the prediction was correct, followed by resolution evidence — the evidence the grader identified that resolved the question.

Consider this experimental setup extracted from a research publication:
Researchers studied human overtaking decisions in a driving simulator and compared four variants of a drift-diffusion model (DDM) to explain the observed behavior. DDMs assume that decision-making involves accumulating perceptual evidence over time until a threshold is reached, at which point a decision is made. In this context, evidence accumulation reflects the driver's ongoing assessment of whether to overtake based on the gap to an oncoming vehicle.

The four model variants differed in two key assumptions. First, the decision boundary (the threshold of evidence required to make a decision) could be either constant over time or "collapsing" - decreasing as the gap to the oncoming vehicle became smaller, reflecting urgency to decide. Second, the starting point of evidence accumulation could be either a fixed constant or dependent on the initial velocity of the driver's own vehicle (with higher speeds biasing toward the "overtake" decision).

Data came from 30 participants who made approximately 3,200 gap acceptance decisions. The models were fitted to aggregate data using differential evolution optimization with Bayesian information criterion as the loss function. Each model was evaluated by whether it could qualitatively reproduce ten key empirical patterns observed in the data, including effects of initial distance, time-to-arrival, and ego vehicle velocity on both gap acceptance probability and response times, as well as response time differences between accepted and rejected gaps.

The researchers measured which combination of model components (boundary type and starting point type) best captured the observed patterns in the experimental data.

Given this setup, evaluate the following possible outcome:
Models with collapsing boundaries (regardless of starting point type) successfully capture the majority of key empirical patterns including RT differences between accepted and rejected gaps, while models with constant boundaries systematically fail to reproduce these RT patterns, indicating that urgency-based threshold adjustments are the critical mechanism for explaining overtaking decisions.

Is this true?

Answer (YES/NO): NO